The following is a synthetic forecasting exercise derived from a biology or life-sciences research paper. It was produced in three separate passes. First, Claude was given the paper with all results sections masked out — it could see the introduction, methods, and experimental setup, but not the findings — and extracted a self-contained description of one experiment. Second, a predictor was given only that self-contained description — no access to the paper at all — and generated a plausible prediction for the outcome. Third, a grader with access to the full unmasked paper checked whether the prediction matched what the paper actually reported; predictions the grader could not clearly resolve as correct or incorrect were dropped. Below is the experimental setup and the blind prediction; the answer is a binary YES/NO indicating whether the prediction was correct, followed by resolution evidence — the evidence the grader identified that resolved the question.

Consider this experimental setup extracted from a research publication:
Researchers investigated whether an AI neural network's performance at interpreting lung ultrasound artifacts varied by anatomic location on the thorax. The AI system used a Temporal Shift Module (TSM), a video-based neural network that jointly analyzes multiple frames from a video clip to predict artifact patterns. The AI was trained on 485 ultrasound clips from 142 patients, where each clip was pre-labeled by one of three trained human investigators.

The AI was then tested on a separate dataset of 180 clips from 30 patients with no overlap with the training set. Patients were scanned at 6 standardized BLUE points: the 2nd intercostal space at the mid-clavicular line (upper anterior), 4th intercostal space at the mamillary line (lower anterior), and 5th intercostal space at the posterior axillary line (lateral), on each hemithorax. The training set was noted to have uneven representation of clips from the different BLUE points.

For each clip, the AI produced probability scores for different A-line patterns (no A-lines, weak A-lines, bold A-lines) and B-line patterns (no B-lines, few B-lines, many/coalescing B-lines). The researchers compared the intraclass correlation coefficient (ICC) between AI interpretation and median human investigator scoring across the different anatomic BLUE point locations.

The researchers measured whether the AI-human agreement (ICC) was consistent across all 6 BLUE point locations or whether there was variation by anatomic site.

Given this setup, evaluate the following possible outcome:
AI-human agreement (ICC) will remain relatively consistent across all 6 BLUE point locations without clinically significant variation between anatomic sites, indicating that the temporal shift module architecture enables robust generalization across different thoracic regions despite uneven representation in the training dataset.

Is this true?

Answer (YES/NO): NO